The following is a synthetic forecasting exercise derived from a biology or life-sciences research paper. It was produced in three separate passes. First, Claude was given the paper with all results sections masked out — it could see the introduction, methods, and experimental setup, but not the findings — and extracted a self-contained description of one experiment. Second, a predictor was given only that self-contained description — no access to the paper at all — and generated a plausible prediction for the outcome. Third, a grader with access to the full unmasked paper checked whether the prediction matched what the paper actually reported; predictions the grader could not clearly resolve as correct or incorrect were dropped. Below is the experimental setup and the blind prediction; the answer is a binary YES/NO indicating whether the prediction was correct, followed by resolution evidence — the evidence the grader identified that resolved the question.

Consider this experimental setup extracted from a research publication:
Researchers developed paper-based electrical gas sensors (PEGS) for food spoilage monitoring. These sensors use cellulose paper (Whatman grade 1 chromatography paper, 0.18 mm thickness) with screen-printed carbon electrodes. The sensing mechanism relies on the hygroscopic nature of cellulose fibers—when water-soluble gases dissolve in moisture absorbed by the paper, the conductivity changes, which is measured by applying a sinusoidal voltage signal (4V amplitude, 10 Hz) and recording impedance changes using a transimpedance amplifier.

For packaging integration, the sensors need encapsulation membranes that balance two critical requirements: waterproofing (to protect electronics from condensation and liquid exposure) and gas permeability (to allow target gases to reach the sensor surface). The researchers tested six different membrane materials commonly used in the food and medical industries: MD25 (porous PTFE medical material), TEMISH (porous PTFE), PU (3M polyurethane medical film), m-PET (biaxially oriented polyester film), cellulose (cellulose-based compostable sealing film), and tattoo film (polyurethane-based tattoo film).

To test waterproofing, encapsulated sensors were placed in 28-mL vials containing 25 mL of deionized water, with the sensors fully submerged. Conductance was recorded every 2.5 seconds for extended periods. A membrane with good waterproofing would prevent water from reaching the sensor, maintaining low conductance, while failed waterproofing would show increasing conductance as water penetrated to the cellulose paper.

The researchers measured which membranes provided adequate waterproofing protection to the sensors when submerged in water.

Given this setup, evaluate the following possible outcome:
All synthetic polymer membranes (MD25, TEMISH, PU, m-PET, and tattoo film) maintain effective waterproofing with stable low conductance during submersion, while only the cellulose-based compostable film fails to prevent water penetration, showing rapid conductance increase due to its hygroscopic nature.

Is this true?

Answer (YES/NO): NO